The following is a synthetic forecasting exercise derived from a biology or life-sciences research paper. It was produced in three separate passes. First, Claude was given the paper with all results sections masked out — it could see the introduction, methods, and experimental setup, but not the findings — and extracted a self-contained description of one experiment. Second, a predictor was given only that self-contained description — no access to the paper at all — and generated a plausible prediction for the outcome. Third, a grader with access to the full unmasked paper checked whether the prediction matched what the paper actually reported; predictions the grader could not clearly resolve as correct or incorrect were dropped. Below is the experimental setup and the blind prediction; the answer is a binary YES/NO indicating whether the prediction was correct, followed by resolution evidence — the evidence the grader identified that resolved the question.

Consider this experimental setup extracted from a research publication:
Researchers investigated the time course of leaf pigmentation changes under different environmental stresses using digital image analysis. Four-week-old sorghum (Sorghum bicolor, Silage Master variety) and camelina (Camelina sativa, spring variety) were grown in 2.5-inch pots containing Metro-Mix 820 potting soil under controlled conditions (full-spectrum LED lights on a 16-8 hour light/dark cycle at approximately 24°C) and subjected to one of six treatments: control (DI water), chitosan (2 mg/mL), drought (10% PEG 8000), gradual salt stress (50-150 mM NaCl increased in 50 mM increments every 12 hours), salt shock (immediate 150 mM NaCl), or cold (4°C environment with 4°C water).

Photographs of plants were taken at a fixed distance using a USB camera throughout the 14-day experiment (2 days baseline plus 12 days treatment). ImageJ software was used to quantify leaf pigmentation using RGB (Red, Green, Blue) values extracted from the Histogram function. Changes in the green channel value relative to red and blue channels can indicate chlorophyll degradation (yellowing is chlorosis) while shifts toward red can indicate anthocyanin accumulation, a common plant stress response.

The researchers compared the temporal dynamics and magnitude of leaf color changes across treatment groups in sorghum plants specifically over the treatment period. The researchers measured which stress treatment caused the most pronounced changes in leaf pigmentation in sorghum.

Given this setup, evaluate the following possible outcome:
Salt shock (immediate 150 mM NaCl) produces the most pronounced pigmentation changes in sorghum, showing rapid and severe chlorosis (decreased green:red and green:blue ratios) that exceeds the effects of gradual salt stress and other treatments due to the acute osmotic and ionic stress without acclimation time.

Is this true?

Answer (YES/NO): NO